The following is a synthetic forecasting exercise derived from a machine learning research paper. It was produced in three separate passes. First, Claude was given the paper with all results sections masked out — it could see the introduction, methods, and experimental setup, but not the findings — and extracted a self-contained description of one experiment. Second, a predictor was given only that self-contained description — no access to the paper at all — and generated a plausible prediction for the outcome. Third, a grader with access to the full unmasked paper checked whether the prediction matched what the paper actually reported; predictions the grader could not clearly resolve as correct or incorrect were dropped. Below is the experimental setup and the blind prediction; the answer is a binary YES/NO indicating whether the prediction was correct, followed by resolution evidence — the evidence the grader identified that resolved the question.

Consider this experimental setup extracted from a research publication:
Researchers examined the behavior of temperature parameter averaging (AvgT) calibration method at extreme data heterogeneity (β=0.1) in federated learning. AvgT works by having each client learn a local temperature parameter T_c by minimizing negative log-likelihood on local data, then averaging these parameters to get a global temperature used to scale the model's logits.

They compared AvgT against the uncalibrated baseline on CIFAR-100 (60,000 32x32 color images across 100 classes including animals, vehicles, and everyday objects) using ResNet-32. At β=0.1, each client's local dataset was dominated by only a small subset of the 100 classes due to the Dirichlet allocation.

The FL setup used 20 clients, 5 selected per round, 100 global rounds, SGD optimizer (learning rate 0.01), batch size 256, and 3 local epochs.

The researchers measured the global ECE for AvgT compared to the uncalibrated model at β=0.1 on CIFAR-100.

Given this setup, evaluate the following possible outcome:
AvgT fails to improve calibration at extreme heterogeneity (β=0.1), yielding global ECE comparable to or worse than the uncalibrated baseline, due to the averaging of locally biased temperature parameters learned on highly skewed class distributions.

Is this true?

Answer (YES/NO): YES